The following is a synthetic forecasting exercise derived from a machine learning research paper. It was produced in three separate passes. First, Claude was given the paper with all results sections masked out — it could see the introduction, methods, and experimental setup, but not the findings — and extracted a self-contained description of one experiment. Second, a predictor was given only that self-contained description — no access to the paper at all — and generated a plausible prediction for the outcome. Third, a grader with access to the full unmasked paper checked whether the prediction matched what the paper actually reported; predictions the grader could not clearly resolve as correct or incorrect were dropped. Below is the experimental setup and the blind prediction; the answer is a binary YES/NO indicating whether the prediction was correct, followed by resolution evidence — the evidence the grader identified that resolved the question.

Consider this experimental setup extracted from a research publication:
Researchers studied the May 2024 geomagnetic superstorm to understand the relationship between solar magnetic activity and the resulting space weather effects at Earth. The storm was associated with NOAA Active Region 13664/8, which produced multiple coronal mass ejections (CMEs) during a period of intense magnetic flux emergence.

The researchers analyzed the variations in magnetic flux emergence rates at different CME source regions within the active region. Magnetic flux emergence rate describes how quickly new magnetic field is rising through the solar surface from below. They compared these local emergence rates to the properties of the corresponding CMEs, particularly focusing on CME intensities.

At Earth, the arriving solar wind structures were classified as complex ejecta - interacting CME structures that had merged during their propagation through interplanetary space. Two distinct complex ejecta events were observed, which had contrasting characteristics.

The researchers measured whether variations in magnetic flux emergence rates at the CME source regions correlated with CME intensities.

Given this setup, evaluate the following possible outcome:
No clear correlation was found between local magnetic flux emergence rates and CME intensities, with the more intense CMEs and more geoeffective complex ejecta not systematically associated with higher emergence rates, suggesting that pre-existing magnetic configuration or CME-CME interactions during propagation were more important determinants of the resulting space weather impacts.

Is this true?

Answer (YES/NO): NO